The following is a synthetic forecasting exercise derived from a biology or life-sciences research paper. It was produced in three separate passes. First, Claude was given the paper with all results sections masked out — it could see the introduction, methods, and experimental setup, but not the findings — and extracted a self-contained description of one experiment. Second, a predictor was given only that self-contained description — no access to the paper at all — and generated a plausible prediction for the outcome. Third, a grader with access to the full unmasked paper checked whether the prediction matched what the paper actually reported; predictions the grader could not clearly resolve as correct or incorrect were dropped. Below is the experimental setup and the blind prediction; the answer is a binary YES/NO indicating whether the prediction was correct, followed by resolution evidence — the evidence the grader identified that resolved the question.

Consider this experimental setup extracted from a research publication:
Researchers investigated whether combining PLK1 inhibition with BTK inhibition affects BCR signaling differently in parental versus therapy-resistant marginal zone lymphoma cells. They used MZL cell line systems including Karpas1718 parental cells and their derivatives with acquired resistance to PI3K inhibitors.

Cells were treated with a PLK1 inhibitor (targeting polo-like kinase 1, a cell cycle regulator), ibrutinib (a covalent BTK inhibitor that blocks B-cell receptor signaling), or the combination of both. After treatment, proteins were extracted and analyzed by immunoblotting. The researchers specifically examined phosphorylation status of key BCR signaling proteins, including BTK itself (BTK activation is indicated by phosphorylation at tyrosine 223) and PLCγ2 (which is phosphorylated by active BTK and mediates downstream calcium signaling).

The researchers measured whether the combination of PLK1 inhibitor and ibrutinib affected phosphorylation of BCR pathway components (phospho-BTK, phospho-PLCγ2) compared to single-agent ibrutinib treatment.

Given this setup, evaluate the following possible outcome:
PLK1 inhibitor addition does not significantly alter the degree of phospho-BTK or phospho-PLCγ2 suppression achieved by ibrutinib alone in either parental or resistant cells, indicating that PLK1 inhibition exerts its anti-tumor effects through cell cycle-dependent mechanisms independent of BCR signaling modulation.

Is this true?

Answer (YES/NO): NO